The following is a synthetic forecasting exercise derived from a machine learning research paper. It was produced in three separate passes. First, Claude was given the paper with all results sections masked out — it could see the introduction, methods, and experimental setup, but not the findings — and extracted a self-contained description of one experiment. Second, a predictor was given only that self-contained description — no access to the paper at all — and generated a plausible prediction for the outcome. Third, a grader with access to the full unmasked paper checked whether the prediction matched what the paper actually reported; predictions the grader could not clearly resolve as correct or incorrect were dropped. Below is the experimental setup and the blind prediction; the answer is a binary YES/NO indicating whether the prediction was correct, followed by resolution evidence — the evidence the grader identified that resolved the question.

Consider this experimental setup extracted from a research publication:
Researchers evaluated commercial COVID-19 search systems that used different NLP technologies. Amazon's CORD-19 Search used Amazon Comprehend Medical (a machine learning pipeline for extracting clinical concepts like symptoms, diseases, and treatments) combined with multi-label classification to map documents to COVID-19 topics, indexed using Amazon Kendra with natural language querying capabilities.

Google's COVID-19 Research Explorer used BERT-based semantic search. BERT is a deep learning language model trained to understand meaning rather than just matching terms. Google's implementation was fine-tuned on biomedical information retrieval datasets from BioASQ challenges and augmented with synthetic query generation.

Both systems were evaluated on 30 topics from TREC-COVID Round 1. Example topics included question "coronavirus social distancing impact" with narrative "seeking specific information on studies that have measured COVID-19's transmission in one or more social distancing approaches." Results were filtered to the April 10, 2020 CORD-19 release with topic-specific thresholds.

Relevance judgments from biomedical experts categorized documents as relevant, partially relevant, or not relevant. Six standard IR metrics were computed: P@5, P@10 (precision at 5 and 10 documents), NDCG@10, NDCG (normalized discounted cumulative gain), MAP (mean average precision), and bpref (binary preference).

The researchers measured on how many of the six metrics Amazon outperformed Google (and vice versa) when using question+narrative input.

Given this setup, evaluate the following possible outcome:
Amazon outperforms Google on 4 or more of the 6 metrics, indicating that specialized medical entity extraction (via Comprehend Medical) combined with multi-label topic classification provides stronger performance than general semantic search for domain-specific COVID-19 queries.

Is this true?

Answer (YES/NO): YES